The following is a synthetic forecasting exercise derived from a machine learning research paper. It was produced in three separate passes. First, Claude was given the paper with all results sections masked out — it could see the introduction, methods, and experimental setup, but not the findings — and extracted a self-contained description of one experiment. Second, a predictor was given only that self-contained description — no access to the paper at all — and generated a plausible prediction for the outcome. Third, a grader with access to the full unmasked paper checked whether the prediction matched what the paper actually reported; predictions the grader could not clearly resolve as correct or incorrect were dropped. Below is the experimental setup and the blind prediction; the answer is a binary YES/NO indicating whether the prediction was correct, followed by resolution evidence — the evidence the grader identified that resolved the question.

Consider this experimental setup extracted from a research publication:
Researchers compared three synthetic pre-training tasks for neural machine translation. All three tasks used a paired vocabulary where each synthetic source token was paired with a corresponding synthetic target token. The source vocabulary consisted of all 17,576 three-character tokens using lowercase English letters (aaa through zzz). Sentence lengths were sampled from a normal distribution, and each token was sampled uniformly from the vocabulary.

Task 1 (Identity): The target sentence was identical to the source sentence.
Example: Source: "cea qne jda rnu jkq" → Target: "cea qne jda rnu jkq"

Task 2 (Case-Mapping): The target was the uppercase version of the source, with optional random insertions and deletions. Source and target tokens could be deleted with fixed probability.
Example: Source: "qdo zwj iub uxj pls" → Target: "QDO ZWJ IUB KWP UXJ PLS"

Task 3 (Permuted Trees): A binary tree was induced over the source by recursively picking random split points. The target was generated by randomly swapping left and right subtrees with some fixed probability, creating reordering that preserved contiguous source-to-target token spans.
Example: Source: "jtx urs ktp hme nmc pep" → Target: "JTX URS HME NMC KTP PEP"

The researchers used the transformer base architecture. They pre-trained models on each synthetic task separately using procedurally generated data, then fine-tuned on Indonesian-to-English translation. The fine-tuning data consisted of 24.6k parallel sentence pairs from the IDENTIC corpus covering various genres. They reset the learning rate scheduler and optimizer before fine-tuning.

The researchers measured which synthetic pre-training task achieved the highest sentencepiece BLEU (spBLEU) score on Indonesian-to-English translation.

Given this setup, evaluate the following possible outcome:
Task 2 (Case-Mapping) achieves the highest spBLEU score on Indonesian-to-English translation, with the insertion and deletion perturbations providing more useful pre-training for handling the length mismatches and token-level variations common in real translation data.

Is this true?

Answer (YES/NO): NO